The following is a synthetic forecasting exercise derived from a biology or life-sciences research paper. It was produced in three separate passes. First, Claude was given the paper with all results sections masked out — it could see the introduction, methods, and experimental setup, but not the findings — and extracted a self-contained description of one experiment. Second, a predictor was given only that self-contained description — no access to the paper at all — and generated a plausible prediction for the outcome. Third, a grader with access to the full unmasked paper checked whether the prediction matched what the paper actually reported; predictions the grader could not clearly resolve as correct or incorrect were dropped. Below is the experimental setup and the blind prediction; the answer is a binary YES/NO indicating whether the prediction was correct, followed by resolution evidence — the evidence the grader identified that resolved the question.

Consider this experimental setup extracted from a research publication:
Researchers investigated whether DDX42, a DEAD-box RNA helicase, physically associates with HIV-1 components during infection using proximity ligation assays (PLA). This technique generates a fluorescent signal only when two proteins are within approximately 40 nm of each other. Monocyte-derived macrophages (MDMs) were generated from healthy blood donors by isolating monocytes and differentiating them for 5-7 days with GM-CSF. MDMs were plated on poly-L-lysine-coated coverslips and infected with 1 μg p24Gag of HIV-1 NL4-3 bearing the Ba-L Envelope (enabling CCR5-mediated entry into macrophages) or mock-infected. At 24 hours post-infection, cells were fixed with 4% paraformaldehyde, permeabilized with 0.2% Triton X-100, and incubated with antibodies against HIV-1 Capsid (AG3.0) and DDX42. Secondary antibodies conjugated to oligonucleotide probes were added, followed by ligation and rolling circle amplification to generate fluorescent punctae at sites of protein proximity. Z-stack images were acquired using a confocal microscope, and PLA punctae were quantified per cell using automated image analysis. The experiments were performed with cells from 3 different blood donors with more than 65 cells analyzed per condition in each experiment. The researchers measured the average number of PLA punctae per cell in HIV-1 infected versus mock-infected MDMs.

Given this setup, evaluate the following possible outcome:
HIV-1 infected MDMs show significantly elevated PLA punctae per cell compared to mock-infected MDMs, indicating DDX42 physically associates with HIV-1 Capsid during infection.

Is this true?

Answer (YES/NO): YES